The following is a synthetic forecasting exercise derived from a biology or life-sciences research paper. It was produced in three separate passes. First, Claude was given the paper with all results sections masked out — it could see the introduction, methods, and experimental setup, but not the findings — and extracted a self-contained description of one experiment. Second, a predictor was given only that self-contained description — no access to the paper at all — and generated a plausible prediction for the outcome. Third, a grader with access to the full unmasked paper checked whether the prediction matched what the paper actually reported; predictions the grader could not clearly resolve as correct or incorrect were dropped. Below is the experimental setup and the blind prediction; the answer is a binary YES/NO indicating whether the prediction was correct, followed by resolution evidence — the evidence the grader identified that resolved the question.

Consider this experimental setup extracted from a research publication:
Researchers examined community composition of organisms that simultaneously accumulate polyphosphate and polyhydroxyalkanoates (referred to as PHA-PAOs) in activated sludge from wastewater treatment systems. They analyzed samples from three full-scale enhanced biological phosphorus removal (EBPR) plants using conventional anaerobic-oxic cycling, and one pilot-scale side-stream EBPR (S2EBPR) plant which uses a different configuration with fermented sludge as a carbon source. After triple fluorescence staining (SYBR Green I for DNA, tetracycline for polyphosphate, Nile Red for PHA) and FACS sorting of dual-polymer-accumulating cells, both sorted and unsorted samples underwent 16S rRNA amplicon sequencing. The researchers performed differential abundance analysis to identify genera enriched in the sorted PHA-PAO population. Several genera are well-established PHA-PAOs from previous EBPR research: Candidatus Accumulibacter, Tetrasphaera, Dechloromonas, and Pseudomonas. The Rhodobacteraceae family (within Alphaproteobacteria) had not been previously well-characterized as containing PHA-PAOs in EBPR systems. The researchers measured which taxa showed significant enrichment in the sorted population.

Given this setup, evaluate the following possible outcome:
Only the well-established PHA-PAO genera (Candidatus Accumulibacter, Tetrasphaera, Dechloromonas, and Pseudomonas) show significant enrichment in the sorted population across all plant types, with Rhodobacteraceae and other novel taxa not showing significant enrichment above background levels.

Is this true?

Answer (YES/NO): NO